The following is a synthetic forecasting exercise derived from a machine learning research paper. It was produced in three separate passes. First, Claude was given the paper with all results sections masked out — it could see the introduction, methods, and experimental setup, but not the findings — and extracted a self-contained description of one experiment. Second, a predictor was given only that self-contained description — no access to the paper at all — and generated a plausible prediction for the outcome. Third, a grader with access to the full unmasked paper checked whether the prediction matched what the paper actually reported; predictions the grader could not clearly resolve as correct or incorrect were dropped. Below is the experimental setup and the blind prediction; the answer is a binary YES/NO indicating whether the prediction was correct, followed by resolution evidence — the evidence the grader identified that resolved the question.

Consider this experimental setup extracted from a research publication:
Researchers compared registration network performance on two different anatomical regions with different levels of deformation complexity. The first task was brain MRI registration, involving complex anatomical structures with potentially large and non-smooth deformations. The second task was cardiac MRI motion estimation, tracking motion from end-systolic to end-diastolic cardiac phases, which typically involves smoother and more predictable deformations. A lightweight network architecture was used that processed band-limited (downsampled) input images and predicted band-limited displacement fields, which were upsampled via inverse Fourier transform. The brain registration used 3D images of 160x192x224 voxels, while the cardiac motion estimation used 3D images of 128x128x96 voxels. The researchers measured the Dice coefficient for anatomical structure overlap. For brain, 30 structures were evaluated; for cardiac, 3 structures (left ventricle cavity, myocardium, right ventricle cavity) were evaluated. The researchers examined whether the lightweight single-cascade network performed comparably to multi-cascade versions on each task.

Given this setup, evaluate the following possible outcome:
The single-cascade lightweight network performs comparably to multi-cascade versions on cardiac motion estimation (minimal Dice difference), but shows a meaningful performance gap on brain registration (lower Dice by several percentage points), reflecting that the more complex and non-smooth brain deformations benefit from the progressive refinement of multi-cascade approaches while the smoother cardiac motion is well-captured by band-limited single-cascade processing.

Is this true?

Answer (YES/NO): NO